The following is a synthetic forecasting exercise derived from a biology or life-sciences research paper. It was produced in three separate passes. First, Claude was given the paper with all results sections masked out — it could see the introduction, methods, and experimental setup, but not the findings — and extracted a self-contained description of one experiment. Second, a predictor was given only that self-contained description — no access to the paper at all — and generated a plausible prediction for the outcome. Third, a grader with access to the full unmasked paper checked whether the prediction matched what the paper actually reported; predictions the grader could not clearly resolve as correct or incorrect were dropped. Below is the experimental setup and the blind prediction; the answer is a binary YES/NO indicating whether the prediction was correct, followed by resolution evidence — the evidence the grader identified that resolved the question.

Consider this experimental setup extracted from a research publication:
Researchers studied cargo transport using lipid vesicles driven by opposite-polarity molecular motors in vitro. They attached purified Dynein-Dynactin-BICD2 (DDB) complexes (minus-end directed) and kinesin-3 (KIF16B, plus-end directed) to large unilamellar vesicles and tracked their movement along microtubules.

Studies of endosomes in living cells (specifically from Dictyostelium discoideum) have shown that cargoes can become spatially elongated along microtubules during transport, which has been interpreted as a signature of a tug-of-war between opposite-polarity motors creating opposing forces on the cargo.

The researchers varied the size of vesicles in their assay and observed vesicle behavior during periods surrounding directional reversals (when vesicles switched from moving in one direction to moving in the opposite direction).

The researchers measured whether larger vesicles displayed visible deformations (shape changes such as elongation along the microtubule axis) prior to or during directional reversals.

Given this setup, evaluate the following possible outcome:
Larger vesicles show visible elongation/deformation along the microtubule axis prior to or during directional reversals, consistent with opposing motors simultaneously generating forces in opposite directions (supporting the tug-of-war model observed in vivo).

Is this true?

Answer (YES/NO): YES